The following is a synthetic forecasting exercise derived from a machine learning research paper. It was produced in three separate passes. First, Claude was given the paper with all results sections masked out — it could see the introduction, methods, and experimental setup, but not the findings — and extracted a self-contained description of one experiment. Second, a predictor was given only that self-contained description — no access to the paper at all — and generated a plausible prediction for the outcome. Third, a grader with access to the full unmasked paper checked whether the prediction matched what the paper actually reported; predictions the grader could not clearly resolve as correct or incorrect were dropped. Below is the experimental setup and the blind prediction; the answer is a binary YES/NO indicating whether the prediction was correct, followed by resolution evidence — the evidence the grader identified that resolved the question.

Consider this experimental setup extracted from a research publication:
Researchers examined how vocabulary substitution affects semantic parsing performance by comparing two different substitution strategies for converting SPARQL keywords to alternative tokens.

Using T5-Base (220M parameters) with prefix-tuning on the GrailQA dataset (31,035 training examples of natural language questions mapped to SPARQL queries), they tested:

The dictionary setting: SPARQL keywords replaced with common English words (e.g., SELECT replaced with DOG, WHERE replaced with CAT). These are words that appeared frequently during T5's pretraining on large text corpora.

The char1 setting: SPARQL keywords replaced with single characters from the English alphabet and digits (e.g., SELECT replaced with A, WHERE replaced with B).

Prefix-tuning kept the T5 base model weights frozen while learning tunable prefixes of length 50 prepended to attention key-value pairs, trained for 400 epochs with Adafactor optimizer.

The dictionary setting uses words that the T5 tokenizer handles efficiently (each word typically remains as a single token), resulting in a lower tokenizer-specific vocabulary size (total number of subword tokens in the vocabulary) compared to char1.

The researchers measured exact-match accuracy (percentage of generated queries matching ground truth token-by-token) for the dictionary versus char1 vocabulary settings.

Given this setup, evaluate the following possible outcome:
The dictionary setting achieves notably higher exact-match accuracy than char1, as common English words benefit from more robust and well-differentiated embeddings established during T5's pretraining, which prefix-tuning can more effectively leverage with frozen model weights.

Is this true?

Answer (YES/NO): NO